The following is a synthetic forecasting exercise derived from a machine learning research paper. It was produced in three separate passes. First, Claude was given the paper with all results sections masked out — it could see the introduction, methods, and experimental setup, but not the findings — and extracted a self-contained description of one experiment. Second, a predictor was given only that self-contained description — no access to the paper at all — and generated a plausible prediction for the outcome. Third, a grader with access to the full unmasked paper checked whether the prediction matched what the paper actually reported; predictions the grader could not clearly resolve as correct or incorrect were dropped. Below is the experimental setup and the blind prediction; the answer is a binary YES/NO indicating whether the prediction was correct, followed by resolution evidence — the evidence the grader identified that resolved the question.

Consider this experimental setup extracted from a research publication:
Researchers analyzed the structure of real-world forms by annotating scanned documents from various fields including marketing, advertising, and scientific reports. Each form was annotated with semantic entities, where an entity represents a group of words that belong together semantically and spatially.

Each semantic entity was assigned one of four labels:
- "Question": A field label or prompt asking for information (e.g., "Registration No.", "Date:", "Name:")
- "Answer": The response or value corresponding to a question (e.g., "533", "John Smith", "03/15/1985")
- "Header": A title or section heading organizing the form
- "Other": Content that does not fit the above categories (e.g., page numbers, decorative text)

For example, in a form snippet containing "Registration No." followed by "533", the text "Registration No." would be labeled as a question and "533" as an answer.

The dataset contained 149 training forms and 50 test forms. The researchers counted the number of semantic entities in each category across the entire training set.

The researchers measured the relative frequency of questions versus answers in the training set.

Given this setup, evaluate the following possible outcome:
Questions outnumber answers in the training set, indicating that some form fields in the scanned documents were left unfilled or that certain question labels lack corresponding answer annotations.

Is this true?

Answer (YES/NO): YES